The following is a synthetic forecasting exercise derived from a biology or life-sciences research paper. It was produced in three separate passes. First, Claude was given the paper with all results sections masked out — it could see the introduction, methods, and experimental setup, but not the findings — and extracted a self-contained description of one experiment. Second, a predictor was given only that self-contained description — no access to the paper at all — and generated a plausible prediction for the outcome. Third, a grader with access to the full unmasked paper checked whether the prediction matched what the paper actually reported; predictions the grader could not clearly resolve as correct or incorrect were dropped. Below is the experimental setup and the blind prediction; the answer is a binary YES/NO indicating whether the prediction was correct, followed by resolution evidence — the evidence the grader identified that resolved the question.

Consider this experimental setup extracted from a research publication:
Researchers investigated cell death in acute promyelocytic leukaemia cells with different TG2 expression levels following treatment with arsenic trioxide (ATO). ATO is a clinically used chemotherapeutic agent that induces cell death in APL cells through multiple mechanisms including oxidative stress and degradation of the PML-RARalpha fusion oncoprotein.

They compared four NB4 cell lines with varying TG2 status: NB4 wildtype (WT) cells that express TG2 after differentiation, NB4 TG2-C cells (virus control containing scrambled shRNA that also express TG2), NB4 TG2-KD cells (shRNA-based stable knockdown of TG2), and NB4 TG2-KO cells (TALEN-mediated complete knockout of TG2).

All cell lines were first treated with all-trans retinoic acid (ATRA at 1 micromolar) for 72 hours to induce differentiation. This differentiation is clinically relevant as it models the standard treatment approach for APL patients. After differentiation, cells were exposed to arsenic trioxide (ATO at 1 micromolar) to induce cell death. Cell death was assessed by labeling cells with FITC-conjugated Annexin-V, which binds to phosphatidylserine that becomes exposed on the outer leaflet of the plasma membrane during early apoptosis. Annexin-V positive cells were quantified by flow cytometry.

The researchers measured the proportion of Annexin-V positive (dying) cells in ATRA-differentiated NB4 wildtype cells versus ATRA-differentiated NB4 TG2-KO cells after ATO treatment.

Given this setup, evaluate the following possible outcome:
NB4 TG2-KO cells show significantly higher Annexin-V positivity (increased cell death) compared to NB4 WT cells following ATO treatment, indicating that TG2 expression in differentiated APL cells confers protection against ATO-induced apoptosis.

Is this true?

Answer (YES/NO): YES